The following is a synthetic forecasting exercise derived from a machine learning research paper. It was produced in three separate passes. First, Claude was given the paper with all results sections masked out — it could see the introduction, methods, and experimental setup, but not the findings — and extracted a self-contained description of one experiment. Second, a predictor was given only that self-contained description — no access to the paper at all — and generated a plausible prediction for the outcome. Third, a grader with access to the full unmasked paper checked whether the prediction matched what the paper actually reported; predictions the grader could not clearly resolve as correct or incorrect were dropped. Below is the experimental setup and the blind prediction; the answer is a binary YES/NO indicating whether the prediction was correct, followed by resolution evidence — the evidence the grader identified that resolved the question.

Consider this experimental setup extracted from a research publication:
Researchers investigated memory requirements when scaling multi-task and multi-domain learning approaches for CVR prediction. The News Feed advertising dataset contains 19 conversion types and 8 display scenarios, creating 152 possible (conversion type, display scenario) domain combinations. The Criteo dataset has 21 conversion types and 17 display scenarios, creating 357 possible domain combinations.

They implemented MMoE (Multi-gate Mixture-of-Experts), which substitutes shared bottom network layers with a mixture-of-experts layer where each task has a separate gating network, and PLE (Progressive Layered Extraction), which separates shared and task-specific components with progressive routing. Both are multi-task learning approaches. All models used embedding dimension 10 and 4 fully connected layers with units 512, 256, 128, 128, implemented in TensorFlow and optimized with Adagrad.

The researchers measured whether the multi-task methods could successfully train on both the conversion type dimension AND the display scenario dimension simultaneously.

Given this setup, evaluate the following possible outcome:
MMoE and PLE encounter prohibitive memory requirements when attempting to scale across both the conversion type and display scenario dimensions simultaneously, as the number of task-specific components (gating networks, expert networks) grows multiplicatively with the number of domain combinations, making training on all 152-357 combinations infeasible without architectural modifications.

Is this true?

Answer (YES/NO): YES